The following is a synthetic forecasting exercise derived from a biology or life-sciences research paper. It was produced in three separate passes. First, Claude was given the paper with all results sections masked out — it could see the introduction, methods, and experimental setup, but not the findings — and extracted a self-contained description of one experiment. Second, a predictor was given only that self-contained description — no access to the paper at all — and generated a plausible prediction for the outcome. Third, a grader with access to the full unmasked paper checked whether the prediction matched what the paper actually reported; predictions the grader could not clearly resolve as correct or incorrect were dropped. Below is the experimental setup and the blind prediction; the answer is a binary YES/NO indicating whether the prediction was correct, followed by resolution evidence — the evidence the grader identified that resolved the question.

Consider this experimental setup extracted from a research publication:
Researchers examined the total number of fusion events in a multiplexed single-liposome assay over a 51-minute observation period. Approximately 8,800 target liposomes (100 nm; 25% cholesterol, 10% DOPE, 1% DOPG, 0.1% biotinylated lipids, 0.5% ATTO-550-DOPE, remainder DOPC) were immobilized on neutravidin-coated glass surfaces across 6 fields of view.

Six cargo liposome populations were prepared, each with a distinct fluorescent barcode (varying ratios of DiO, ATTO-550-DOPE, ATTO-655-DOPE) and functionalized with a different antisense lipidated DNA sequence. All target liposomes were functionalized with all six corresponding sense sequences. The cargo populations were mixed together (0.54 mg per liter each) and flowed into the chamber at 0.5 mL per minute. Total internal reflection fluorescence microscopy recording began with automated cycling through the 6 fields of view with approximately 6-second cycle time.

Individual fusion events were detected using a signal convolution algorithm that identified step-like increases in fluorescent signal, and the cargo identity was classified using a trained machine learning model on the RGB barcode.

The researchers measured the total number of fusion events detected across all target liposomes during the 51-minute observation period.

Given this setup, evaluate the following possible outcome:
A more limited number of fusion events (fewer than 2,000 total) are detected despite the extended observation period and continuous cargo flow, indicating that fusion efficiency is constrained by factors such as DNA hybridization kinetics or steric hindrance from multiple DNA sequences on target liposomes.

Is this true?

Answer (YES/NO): NO